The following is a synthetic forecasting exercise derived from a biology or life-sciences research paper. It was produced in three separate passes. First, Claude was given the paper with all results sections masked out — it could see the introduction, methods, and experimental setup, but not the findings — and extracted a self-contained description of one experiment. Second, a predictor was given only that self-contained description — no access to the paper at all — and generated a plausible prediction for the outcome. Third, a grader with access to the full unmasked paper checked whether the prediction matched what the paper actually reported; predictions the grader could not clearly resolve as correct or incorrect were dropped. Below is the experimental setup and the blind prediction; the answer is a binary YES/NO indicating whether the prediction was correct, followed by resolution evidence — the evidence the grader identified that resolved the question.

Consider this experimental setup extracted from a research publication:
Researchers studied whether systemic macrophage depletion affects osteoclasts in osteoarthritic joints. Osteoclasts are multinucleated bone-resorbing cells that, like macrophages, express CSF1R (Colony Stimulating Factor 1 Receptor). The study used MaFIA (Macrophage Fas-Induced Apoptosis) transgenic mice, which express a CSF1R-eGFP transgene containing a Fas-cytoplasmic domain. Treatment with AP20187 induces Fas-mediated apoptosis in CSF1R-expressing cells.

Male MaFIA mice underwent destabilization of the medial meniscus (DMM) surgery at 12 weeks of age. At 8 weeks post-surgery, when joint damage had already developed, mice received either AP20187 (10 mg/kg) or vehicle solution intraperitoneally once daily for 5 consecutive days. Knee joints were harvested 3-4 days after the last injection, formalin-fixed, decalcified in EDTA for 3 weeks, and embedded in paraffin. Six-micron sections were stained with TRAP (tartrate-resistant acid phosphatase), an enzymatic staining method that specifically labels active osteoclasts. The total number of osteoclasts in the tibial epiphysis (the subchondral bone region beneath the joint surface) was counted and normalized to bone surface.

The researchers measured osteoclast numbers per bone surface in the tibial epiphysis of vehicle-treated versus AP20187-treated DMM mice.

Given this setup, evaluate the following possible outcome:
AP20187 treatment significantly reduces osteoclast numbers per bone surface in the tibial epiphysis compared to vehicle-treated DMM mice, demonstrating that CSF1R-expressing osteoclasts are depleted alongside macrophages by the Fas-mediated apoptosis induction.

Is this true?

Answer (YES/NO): NO